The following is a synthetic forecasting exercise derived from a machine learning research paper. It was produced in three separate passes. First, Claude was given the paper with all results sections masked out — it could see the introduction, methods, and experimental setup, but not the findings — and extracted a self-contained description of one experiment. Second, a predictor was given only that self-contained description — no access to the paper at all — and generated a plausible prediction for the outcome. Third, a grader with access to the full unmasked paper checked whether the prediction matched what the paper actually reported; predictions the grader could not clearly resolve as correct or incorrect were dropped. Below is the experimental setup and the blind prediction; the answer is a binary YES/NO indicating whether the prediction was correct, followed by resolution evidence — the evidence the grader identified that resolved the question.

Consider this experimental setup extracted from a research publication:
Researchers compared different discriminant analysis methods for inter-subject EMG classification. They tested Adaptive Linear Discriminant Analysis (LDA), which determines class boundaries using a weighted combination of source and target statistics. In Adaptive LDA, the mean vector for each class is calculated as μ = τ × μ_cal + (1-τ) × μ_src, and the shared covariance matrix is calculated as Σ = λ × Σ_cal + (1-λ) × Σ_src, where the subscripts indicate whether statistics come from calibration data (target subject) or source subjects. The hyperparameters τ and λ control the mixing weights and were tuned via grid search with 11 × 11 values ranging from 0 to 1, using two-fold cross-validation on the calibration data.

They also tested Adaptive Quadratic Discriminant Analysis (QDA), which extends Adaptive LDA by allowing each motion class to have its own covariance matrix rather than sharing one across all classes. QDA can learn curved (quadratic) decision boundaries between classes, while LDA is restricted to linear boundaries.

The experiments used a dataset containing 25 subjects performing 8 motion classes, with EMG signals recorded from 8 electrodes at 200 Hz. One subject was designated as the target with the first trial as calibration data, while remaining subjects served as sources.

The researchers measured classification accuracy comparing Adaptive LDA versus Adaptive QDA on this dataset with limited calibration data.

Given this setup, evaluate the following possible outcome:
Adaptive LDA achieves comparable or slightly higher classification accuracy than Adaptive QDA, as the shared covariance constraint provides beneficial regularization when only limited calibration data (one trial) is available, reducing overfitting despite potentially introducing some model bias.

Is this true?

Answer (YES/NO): NO